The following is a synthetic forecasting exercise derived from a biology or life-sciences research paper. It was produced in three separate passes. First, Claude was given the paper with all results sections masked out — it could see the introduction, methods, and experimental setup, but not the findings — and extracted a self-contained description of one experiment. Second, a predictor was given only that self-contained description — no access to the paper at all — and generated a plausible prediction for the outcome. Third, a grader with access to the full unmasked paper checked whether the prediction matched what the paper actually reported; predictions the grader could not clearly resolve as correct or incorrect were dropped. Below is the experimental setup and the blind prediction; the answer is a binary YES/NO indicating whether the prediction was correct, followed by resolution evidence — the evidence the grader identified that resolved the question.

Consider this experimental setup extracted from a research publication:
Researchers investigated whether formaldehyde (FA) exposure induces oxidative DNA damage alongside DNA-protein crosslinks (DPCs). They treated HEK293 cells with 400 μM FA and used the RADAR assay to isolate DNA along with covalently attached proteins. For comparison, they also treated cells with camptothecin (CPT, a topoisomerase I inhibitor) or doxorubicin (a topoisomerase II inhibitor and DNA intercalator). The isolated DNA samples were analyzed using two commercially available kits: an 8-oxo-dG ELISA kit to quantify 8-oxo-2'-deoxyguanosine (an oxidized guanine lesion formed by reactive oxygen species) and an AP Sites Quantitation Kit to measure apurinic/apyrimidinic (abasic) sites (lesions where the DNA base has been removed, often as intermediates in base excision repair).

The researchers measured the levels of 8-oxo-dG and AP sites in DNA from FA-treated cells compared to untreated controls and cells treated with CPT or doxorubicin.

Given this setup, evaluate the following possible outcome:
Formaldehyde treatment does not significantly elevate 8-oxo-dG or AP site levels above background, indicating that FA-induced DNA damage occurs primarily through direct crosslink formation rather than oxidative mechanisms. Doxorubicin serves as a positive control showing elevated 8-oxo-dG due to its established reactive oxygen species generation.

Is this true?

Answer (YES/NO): NO